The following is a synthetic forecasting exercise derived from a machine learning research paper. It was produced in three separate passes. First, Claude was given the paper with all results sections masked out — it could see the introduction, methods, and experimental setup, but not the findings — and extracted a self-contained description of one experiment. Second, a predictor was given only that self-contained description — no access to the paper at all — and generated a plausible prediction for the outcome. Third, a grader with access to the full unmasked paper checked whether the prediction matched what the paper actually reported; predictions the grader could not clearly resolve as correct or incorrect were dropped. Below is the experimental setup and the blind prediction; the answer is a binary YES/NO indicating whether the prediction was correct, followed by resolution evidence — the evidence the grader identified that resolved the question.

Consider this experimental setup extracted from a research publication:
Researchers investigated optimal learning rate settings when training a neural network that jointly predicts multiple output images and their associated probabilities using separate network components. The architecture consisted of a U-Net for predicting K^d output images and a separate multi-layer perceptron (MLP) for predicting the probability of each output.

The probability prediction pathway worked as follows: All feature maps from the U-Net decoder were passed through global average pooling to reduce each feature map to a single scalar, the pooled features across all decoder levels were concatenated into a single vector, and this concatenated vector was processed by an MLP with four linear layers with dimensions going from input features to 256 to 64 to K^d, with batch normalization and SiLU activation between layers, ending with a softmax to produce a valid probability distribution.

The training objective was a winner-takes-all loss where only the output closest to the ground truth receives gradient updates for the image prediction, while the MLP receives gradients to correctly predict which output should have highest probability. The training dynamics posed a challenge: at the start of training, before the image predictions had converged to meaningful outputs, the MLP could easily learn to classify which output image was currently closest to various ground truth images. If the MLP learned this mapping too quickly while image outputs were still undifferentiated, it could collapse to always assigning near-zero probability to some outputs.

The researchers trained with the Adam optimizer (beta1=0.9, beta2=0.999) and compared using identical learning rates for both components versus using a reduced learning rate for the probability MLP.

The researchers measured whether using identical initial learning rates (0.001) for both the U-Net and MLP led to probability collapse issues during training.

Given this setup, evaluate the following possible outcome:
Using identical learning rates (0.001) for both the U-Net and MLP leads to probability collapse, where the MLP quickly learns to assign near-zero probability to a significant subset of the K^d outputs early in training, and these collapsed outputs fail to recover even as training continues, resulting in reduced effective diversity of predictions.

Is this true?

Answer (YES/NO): YES